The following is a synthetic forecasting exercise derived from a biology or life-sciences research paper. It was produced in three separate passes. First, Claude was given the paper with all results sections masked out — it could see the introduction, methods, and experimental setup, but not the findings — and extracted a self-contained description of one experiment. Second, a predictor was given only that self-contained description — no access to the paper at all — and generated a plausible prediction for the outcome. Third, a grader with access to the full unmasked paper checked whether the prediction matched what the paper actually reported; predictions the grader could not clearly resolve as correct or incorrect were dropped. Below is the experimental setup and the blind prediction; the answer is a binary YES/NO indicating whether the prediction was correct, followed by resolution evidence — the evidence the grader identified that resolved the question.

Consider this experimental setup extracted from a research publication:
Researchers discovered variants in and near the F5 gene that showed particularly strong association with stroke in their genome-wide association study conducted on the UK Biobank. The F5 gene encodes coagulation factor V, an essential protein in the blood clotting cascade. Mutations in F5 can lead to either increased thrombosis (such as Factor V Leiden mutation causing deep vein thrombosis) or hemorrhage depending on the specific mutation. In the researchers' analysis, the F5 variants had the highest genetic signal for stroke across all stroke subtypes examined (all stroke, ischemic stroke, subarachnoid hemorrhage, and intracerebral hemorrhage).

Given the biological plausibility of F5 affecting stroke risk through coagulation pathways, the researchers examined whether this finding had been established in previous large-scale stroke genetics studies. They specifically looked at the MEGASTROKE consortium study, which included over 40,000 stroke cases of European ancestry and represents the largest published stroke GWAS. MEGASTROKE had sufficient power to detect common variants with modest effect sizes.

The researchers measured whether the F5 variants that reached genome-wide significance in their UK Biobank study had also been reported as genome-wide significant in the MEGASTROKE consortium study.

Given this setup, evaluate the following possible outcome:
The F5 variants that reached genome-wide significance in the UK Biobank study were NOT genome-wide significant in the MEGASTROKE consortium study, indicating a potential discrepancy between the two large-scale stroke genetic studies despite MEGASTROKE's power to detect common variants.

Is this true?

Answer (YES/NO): YES